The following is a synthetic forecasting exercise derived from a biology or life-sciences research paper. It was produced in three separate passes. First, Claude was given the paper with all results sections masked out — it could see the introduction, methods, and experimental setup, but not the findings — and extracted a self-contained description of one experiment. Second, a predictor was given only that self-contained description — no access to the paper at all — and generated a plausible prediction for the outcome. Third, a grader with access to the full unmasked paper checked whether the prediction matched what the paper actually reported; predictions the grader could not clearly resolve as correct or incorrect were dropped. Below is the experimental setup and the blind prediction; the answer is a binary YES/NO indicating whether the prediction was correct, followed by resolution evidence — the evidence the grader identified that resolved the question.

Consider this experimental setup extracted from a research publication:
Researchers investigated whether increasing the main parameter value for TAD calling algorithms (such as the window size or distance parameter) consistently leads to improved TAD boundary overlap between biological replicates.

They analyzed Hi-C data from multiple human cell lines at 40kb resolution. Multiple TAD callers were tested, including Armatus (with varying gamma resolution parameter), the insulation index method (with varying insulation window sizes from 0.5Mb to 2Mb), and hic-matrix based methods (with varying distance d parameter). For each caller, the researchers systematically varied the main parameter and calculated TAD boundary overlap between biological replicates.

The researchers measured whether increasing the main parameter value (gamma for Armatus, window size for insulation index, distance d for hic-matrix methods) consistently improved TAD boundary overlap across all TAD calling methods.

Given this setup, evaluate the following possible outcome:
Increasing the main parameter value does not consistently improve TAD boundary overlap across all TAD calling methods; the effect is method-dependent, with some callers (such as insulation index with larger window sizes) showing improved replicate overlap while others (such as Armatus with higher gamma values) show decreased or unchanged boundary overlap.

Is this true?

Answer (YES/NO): NO